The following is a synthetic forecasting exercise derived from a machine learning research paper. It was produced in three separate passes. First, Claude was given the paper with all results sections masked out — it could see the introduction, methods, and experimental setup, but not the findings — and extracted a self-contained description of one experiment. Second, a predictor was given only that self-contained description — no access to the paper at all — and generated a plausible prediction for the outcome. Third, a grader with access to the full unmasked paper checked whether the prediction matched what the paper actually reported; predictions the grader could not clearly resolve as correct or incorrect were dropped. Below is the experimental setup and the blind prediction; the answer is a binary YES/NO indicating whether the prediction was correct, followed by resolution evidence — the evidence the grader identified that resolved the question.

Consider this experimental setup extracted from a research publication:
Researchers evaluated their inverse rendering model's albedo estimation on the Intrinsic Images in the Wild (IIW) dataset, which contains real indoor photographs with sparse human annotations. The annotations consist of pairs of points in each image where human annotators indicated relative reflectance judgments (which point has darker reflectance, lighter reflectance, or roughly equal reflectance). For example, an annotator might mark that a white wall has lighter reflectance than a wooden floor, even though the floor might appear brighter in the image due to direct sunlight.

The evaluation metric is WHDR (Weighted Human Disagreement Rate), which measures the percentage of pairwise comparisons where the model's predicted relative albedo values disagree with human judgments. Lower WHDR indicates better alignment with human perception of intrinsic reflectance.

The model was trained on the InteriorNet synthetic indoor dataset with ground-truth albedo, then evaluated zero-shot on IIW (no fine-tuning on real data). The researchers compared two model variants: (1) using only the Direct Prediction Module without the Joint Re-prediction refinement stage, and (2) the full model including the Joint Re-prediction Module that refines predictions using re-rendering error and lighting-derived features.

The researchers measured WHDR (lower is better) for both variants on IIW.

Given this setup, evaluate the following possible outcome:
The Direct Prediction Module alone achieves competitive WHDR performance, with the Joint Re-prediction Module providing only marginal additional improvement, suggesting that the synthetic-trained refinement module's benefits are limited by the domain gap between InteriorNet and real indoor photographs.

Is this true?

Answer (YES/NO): NO